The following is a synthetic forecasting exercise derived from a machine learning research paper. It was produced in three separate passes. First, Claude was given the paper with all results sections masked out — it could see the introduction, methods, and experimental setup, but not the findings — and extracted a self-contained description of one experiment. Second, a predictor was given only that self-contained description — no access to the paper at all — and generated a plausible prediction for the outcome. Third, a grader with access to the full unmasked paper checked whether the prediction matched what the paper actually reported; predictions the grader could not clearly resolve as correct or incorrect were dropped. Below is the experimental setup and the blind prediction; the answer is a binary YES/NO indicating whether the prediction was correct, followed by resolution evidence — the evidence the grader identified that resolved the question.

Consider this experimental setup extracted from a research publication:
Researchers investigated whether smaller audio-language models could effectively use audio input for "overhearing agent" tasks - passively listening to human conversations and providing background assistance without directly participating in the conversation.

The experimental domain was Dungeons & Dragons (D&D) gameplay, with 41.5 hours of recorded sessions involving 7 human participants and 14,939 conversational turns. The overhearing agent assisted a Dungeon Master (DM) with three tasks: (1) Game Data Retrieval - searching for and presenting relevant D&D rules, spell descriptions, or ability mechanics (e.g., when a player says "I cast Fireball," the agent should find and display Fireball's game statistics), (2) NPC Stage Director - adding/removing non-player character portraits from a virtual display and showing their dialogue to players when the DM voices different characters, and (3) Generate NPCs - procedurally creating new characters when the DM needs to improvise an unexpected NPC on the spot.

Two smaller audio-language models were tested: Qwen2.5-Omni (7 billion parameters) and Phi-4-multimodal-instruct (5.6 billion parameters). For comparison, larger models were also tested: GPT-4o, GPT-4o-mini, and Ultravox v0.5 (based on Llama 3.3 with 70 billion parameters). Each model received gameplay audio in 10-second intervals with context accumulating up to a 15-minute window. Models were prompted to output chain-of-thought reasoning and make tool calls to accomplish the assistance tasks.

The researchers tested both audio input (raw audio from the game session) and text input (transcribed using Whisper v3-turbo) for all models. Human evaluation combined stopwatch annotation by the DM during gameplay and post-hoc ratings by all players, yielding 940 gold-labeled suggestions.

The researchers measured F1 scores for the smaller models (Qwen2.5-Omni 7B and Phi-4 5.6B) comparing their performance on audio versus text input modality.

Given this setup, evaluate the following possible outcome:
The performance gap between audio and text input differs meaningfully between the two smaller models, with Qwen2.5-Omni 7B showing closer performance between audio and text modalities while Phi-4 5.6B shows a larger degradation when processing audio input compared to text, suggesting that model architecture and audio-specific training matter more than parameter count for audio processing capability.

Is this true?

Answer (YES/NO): NO